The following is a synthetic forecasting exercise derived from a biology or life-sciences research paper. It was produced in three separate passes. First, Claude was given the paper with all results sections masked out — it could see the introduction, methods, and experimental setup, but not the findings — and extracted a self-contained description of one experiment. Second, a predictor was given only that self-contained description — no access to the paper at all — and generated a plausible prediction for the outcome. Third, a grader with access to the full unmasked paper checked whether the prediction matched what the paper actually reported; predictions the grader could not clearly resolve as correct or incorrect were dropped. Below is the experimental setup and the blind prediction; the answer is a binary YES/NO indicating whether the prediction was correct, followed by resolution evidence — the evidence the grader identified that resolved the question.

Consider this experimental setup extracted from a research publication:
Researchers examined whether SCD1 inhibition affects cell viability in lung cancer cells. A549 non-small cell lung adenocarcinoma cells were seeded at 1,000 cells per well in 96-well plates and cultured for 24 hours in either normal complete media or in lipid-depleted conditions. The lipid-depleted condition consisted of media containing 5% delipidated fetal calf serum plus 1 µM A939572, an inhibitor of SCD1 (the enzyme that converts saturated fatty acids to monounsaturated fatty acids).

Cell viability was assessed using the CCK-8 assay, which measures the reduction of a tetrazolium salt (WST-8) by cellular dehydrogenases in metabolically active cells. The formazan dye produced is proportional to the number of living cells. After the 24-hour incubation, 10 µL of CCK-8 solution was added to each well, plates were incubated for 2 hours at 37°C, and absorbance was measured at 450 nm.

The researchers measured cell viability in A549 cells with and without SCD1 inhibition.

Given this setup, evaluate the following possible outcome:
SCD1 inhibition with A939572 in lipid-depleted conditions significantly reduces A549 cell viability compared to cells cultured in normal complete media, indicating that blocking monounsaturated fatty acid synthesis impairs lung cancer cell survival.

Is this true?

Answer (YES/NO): NO